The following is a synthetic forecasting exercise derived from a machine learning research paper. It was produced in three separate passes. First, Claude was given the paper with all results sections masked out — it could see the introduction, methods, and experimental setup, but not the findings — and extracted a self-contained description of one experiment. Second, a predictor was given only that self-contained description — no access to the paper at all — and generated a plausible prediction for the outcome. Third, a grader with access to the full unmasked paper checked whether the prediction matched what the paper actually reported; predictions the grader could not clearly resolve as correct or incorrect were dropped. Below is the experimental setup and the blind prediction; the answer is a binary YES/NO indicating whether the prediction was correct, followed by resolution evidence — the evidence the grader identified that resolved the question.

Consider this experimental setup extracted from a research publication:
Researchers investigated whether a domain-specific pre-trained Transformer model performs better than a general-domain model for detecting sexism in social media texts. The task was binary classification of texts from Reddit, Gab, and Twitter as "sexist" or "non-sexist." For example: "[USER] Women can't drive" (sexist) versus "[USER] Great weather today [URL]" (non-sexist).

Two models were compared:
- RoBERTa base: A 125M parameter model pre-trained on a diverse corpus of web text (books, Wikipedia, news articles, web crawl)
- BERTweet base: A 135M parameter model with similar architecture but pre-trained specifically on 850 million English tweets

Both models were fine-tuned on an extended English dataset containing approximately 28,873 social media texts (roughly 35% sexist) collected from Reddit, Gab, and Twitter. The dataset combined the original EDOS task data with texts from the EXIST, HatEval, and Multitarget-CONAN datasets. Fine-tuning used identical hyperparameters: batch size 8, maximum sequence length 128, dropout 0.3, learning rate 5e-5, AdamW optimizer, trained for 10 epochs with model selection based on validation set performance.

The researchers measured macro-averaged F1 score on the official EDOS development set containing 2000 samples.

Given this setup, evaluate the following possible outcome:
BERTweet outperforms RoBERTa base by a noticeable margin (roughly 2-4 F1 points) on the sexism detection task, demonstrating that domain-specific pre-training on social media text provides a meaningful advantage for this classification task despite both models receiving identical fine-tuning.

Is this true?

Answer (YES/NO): NO